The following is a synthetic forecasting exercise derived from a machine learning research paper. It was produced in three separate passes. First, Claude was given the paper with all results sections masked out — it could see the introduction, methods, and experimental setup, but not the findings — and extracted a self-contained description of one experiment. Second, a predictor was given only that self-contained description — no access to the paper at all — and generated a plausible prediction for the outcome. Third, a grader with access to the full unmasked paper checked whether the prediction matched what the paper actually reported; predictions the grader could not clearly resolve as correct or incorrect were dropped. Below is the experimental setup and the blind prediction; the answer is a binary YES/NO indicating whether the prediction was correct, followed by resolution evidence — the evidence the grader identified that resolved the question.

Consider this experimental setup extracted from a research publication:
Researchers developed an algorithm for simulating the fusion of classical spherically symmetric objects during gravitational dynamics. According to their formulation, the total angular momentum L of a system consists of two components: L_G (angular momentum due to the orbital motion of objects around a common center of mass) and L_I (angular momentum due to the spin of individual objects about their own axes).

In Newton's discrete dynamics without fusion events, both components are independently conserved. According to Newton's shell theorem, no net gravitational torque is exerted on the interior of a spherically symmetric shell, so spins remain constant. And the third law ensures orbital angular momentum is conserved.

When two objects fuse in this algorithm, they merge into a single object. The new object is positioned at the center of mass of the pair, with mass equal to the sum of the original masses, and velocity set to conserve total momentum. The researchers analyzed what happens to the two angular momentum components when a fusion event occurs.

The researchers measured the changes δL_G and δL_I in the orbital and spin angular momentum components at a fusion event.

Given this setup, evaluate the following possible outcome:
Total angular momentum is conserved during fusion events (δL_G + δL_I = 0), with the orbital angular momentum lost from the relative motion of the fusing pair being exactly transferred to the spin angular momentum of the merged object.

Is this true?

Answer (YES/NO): YES